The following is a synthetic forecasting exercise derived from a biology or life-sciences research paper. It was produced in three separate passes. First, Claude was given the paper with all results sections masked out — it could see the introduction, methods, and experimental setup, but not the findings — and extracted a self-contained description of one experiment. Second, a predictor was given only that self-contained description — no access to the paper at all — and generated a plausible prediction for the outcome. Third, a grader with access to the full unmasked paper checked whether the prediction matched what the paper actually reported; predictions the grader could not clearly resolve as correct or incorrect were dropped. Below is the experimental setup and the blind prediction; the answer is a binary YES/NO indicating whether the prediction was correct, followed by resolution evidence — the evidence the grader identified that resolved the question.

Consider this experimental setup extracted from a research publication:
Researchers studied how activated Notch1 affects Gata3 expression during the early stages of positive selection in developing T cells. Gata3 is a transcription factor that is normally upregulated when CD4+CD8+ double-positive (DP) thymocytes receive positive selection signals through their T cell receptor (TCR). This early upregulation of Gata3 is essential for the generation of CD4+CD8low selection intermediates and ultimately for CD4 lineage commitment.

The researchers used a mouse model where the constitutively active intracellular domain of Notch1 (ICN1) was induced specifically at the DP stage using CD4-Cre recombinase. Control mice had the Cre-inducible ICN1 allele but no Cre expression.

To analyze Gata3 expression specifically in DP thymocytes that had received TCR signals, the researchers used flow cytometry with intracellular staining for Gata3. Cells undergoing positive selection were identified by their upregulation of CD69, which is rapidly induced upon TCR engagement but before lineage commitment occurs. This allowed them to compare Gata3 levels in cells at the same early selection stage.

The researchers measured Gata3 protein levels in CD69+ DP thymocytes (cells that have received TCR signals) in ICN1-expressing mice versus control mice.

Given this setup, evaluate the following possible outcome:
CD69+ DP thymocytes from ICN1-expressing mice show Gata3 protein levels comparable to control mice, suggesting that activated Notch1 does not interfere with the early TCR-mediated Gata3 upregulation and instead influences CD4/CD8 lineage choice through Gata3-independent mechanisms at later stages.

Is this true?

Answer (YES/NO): NO